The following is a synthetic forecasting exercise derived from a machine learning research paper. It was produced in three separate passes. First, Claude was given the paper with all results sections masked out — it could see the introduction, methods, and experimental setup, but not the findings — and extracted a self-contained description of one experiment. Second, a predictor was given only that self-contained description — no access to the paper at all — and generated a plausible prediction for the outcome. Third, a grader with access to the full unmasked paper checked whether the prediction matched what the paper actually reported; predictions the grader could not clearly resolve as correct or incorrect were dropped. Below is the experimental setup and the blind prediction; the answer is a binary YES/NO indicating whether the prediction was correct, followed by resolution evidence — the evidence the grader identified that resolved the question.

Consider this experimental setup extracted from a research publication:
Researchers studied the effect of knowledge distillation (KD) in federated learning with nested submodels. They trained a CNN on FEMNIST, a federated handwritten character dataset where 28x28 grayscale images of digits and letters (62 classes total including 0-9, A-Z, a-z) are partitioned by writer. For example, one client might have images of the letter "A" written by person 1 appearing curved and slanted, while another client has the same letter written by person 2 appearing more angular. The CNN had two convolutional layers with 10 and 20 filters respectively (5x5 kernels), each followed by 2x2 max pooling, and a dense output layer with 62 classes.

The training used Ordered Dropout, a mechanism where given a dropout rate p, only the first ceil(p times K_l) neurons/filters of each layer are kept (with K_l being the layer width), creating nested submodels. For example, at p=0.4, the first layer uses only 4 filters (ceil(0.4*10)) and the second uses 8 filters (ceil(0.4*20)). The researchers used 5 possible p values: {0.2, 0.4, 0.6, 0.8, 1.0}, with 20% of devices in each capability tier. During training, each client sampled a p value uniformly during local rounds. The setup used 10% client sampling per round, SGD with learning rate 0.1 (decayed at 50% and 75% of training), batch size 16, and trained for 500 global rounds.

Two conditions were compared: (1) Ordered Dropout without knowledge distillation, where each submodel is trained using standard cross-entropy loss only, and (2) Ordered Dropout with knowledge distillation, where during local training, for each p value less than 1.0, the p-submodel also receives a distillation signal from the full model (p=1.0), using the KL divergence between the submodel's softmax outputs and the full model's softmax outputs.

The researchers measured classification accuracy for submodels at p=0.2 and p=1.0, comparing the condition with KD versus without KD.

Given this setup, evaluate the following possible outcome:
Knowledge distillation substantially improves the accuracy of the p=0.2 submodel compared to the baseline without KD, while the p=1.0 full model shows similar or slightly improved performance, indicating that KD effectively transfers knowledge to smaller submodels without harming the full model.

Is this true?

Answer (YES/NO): NO